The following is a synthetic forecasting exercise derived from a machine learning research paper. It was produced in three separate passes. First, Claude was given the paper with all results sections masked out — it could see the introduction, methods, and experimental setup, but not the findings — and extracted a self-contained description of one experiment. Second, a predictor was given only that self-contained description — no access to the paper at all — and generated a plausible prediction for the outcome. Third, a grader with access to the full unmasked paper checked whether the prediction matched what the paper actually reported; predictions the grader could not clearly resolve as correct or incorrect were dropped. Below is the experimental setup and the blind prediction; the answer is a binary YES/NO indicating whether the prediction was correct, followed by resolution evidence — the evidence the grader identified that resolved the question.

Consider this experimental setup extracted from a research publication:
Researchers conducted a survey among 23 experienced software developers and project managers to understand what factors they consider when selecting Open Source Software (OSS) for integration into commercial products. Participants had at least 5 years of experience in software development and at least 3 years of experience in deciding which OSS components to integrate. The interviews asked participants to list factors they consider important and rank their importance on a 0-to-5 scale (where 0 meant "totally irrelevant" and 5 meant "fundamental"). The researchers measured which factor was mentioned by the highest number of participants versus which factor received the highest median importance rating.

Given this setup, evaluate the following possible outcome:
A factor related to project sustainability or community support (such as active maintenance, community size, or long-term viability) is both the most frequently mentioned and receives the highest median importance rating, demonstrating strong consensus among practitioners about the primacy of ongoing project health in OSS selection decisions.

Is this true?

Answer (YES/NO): NO